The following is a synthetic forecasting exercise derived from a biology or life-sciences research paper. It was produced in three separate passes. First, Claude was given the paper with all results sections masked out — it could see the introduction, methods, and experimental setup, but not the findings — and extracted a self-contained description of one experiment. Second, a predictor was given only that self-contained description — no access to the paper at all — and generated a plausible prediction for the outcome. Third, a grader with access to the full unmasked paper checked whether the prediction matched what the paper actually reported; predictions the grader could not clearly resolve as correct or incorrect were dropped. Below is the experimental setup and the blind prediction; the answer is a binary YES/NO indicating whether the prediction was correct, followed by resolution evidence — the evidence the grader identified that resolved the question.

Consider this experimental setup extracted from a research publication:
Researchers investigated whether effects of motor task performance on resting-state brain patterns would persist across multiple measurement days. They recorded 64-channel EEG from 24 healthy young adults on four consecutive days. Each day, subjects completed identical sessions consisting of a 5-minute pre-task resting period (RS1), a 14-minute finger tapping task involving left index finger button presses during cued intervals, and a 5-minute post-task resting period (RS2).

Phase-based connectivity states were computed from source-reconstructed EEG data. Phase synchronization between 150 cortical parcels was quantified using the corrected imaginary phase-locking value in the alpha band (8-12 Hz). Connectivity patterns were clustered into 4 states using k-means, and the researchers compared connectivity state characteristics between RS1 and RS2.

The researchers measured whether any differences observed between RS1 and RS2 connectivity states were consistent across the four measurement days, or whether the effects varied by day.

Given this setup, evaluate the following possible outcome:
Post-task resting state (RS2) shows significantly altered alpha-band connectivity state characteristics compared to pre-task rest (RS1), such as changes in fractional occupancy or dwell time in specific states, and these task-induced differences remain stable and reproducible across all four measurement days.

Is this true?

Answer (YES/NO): YES